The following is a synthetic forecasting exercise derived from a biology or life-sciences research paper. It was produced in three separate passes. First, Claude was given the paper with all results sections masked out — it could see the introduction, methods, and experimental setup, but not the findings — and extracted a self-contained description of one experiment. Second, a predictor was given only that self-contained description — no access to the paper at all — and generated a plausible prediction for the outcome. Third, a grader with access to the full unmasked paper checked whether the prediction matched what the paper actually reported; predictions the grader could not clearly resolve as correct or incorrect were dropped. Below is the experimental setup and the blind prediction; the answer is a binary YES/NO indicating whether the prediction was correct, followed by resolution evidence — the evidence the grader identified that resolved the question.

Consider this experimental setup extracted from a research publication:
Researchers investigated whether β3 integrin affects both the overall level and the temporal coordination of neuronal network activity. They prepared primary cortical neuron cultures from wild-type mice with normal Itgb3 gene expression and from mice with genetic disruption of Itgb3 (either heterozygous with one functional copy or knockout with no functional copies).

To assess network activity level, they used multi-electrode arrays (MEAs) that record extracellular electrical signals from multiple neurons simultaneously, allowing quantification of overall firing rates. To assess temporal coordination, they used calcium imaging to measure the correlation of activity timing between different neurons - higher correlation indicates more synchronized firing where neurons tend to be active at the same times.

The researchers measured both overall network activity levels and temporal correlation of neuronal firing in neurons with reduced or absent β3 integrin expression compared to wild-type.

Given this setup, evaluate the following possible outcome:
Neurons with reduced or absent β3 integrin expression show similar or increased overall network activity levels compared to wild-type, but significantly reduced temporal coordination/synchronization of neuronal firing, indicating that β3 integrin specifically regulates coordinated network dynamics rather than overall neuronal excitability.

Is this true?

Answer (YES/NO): NO